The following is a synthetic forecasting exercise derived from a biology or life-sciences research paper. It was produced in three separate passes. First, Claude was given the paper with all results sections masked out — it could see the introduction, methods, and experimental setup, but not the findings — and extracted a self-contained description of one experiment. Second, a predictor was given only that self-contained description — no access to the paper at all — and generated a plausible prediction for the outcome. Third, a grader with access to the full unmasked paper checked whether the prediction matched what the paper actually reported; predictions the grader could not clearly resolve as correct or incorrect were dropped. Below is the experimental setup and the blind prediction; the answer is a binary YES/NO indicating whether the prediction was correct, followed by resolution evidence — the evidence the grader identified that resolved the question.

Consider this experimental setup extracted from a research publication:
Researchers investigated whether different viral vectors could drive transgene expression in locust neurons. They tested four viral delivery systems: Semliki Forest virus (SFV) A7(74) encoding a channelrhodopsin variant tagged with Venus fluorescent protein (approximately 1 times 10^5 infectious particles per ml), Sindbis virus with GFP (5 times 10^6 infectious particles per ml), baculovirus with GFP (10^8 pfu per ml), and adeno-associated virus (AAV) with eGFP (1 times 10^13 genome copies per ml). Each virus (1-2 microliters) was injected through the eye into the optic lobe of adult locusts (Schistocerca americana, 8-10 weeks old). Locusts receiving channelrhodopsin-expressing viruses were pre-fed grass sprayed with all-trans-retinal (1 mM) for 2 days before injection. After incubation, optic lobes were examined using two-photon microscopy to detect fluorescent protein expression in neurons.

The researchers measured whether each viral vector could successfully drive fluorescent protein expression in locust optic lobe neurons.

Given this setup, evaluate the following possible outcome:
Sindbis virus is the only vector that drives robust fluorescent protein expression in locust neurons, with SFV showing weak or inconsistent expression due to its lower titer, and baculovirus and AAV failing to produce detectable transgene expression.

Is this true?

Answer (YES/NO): NO